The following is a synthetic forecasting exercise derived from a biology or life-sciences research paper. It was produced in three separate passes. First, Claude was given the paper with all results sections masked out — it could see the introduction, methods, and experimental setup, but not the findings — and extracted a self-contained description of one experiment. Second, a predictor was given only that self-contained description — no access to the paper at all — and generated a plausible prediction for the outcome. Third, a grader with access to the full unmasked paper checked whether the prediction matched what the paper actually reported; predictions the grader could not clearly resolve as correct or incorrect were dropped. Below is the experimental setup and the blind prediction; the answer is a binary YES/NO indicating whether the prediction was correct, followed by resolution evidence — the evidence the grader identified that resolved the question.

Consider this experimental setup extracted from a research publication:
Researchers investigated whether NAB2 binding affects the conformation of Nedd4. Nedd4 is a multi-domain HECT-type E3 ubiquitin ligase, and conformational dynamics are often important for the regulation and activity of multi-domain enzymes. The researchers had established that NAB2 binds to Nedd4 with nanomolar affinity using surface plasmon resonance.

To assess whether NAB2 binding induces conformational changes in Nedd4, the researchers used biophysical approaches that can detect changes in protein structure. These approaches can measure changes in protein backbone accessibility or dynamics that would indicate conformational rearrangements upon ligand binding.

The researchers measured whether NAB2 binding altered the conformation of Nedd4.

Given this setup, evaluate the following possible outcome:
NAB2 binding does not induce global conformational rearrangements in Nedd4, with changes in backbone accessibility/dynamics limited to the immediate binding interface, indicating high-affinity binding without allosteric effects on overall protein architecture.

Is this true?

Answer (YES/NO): YES